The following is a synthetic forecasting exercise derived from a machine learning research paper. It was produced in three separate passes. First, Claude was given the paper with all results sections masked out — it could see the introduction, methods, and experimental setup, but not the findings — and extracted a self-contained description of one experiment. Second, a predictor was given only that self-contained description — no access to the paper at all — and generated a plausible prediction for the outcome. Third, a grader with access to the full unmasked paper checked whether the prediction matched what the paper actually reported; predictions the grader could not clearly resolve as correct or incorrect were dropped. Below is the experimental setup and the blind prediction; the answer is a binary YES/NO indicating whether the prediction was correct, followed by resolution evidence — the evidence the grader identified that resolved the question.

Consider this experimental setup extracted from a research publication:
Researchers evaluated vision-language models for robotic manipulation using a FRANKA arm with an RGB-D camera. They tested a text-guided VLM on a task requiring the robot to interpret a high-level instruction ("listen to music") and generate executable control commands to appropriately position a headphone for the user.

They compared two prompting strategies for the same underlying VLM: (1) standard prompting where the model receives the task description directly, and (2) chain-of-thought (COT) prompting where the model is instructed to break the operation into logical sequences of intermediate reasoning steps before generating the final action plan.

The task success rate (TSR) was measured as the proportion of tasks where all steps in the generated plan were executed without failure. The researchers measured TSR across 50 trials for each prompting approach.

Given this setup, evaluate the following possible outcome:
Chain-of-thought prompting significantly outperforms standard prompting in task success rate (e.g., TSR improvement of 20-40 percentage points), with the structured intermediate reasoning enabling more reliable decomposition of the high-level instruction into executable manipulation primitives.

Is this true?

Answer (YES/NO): YES